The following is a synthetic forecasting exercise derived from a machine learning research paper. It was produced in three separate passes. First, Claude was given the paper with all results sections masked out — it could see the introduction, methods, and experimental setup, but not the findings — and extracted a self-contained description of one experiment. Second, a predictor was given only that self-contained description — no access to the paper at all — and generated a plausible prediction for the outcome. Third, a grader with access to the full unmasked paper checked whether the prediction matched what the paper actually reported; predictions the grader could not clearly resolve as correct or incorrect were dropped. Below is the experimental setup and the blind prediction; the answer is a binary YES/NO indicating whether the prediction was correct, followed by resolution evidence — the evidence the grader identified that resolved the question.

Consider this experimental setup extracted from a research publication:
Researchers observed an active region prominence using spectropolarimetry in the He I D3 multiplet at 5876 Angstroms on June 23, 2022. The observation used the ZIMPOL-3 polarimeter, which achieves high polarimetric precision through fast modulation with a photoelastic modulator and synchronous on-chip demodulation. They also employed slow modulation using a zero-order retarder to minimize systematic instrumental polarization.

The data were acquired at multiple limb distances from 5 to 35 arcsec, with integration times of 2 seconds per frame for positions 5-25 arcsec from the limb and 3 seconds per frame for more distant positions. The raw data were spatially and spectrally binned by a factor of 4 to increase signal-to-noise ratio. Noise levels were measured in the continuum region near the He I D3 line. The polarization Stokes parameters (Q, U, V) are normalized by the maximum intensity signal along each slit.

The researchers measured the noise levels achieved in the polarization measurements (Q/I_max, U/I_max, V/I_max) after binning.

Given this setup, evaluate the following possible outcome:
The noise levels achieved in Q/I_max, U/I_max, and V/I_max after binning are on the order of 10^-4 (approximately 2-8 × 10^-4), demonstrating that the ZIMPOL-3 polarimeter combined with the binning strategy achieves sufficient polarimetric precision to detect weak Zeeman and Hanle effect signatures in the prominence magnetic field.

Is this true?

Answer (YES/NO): NO